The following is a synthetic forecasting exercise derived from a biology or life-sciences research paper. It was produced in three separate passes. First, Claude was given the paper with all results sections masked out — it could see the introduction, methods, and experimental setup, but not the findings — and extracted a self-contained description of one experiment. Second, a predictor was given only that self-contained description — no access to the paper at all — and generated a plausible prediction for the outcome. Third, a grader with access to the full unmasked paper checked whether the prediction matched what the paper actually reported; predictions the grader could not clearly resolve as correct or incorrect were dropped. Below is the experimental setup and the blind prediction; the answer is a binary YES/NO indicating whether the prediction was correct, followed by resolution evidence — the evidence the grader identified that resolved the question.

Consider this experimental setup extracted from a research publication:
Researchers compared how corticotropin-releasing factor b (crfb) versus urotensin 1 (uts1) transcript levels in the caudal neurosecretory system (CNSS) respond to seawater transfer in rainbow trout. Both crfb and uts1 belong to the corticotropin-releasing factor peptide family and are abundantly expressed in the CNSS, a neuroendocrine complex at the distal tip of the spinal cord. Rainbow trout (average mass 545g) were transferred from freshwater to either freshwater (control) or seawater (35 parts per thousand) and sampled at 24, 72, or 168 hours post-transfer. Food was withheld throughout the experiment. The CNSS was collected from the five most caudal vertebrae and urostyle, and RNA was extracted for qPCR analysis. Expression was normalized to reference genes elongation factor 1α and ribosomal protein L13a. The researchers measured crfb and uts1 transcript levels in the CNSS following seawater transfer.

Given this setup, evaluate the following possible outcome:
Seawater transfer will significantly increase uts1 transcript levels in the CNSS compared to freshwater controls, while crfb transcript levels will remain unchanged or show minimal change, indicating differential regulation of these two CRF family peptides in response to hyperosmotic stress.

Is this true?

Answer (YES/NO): NO